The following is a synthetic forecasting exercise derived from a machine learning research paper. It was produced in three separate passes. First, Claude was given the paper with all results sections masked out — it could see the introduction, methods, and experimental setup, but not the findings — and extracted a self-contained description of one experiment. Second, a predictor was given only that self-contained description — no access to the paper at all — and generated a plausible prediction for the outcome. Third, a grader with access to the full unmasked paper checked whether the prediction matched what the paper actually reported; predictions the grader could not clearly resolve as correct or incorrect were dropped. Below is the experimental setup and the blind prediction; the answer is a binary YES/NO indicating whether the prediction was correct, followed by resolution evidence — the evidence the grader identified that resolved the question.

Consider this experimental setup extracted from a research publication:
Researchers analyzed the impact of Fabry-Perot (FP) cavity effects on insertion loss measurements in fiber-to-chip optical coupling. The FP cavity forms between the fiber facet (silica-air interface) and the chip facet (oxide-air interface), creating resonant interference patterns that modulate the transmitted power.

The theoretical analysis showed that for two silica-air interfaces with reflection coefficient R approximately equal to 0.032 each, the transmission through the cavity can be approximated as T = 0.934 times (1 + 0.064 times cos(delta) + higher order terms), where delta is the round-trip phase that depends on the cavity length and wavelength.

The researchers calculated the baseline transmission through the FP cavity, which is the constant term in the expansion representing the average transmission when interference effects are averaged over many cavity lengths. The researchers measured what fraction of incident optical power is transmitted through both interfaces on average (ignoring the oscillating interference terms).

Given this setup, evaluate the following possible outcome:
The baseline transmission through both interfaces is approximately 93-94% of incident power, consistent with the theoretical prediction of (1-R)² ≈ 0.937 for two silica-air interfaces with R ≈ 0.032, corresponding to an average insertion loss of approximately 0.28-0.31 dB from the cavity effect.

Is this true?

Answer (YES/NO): YES